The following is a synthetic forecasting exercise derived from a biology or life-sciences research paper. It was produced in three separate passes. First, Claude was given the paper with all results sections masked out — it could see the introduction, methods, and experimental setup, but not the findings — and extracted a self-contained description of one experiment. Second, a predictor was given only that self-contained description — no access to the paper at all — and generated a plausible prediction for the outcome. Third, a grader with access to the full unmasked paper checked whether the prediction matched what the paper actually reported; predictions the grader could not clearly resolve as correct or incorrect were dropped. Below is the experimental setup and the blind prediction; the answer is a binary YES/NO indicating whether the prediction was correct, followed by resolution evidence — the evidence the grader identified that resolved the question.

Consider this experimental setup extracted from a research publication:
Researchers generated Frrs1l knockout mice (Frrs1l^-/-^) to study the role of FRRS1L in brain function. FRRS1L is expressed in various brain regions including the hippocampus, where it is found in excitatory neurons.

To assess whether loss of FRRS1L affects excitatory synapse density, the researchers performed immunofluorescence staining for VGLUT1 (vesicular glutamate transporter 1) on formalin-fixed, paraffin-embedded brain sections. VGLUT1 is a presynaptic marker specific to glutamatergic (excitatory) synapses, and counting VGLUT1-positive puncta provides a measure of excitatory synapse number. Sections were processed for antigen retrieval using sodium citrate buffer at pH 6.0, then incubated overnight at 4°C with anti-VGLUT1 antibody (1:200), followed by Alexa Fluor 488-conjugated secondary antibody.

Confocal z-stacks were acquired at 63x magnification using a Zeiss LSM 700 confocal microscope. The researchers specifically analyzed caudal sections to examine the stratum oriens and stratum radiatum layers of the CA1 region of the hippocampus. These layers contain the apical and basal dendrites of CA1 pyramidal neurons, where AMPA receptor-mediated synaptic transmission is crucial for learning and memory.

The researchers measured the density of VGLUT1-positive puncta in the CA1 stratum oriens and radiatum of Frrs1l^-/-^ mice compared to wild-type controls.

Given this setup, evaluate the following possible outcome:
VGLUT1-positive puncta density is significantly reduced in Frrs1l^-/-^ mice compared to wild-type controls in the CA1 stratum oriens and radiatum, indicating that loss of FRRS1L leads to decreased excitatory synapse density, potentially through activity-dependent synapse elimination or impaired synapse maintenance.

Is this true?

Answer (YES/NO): NO